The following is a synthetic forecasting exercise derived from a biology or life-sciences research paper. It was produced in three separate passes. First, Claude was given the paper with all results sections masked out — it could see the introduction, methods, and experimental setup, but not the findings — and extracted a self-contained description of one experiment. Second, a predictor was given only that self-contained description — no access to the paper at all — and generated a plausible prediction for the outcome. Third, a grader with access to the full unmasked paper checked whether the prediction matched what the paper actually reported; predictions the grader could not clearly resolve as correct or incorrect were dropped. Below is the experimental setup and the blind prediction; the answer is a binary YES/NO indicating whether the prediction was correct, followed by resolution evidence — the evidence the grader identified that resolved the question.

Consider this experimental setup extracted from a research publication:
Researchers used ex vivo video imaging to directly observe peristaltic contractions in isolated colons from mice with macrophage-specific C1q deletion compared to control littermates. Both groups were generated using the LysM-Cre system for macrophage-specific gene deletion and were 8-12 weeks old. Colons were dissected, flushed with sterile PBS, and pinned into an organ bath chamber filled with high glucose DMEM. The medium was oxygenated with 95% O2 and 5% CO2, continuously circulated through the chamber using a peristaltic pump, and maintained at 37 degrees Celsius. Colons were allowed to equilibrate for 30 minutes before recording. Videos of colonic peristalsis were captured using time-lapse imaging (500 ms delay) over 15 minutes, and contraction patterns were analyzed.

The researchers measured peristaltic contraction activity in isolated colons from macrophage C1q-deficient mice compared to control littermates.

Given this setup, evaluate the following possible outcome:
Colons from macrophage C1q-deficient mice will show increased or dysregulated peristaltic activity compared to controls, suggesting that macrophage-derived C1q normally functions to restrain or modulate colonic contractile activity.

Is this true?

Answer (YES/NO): YES